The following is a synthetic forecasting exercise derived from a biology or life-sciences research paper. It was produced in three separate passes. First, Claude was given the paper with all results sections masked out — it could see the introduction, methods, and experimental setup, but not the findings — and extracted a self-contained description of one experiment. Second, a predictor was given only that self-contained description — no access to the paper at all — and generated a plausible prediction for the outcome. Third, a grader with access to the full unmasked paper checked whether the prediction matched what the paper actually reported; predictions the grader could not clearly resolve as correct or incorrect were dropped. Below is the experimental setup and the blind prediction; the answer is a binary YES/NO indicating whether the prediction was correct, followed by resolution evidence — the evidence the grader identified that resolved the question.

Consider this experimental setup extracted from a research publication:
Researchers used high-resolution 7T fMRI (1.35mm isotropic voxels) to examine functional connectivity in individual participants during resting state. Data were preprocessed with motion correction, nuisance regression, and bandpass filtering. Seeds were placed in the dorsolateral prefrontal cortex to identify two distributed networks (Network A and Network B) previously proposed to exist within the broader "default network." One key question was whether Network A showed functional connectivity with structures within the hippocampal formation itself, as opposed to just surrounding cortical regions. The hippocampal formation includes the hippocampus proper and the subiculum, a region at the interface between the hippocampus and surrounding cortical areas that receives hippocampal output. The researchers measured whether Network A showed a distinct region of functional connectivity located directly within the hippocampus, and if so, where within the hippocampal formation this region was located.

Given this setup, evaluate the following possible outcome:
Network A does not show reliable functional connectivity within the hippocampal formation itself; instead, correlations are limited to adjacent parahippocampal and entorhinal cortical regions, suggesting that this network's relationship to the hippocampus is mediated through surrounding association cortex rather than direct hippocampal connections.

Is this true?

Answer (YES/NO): NO